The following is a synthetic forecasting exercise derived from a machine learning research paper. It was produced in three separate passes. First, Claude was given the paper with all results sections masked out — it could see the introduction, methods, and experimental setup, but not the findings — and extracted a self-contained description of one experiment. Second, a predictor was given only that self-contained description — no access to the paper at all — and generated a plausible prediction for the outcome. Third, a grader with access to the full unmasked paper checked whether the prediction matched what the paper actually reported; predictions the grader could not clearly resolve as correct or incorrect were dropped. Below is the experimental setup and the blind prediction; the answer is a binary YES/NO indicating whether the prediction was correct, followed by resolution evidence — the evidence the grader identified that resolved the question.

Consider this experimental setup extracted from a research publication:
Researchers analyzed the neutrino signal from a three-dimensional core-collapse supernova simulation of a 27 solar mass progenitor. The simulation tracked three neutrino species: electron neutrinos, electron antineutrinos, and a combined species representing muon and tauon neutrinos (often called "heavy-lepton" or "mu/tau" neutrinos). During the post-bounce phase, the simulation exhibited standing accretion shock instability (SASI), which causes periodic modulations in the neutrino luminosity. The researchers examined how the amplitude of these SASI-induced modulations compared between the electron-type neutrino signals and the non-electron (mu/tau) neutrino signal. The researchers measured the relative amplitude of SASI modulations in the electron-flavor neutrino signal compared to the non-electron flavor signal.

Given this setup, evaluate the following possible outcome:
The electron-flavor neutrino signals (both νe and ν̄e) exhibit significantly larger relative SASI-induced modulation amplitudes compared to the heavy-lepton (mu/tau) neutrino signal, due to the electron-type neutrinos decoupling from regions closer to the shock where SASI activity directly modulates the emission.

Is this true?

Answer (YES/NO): YES